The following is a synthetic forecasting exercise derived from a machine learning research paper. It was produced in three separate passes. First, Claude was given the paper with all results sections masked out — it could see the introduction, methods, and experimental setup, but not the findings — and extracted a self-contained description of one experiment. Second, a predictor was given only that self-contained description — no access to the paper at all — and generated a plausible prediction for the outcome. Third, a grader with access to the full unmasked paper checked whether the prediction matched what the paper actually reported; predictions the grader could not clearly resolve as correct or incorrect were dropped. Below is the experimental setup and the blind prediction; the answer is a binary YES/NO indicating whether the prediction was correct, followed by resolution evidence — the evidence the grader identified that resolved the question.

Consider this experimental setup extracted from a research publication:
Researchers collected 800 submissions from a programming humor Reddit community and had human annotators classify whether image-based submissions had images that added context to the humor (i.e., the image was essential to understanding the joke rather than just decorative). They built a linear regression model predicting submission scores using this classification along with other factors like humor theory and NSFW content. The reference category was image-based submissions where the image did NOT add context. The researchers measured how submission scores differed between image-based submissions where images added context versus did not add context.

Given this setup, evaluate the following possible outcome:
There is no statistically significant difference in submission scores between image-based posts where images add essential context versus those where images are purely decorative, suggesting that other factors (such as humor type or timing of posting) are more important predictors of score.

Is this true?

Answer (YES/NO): YES